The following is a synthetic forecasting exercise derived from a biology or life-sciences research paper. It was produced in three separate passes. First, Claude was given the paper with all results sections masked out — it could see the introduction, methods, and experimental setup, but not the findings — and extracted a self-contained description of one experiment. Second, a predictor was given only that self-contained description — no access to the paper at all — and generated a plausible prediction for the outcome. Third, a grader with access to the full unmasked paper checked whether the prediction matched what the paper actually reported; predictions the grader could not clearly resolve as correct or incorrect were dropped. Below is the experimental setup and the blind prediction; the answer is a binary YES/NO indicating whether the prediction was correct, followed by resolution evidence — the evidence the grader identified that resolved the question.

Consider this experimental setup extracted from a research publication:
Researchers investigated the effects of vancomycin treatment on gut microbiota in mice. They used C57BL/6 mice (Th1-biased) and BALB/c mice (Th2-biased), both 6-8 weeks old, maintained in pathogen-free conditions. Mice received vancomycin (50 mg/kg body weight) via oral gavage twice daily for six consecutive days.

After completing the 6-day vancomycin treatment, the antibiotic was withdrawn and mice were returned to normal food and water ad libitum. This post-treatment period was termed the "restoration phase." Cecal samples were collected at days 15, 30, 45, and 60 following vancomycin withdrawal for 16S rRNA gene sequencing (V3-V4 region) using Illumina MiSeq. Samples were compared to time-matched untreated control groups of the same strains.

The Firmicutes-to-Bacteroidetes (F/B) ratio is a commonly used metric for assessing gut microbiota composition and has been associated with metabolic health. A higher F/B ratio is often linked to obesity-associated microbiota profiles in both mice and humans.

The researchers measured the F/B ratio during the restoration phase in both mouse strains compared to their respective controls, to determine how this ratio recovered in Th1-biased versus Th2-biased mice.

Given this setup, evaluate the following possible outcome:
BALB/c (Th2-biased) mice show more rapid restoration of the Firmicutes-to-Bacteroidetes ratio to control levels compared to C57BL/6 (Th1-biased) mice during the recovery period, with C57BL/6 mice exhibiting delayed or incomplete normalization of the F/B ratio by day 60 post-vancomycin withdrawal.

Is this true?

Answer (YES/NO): YES